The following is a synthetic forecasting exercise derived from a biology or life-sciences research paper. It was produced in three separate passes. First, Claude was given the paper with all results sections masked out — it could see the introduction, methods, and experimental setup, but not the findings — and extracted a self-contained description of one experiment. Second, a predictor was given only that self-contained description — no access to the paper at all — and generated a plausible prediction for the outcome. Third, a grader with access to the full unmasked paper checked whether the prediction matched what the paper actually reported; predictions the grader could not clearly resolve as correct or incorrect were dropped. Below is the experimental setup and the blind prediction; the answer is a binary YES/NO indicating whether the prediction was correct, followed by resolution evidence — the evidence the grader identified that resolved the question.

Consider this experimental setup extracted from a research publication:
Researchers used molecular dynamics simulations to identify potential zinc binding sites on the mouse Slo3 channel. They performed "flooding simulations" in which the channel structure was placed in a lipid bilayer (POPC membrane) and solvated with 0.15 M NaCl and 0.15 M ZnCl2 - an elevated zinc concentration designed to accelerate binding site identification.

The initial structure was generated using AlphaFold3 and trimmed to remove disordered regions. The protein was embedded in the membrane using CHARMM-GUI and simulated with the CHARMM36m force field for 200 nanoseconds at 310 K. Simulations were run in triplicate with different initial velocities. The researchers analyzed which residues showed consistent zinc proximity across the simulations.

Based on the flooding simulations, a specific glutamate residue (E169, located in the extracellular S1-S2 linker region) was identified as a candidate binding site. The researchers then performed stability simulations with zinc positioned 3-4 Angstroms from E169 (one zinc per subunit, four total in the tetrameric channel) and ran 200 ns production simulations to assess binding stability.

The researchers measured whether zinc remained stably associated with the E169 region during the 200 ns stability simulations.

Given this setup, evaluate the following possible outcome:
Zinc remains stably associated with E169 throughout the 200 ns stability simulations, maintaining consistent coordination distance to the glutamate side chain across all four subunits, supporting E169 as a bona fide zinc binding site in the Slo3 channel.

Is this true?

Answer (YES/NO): YES